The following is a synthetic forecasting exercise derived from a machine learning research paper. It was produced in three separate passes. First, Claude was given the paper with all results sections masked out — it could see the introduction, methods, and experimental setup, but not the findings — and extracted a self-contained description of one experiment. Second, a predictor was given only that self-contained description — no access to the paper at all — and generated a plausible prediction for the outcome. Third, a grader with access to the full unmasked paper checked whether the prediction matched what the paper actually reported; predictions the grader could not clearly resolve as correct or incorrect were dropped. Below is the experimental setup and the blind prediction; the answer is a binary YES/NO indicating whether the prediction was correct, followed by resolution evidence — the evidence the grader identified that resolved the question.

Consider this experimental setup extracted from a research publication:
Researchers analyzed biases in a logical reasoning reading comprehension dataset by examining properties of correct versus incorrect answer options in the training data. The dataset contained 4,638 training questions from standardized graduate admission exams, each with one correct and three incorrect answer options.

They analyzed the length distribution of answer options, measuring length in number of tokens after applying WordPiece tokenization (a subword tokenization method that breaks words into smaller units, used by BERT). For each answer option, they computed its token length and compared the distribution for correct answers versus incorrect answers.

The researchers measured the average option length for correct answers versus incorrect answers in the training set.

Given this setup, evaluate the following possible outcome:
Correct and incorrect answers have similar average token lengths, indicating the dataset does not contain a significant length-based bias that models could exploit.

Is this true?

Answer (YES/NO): NO